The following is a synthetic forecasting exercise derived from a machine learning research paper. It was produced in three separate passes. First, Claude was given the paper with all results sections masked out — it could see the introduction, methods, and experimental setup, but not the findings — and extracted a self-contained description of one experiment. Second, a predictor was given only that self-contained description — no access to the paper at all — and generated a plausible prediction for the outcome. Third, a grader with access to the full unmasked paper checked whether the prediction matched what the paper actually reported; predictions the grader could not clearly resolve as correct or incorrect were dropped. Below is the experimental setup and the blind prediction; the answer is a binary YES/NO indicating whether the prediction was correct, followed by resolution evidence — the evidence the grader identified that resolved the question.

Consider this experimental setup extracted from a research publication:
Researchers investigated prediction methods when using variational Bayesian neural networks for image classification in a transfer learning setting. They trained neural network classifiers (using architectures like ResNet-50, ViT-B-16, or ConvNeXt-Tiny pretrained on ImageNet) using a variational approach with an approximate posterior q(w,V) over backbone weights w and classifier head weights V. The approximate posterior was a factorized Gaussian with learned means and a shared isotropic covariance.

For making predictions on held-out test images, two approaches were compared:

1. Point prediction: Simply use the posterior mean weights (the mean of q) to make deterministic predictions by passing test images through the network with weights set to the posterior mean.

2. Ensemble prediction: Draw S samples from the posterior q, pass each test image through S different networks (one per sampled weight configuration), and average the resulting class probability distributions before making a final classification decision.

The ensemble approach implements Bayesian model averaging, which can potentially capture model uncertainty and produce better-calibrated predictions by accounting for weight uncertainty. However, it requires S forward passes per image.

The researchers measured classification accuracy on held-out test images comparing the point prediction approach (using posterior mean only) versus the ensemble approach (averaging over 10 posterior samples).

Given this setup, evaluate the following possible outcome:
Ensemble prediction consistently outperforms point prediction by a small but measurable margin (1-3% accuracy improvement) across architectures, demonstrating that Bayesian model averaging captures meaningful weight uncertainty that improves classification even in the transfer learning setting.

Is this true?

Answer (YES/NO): NO